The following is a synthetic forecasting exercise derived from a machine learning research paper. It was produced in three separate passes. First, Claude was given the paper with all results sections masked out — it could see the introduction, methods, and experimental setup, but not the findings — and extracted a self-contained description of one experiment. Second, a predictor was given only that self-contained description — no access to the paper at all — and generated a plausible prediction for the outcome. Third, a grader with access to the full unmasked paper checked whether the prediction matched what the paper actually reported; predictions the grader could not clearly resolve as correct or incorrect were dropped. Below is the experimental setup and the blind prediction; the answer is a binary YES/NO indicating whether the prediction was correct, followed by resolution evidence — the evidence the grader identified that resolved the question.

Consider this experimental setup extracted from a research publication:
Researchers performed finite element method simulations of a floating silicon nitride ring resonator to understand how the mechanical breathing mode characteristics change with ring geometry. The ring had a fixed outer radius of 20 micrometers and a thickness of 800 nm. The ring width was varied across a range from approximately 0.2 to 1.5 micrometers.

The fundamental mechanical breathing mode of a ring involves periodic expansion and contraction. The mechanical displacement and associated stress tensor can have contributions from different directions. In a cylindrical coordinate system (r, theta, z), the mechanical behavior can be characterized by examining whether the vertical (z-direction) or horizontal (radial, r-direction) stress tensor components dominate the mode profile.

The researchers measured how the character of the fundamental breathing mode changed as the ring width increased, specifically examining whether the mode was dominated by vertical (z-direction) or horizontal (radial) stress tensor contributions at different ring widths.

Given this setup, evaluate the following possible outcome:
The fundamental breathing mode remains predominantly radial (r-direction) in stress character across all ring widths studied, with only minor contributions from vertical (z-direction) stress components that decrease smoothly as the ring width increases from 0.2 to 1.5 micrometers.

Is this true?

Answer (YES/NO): NO